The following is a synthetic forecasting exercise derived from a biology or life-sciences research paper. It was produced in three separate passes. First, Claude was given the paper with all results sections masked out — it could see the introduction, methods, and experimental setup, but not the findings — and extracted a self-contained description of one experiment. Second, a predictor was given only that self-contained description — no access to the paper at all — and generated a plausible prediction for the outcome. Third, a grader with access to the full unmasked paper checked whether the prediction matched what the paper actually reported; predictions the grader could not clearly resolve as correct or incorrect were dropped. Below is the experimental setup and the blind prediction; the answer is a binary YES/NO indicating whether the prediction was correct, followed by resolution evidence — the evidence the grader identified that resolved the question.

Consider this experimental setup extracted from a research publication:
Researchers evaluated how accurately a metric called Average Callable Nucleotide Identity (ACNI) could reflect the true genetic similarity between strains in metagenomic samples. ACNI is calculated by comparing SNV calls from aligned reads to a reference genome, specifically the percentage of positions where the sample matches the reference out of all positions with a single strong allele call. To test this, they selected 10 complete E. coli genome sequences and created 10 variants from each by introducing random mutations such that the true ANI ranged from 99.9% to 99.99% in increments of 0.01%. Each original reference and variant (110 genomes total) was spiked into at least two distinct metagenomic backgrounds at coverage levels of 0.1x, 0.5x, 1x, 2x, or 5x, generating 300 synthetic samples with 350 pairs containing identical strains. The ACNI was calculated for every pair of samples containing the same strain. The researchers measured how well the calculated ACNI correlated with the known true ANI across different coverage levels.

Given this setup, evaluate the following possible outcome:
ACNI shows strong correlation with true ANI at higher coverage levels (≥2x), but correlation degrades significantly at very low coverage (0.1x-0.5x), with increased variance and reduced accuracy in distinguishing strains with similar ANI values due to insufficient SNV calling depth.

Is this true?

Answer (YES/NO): NO